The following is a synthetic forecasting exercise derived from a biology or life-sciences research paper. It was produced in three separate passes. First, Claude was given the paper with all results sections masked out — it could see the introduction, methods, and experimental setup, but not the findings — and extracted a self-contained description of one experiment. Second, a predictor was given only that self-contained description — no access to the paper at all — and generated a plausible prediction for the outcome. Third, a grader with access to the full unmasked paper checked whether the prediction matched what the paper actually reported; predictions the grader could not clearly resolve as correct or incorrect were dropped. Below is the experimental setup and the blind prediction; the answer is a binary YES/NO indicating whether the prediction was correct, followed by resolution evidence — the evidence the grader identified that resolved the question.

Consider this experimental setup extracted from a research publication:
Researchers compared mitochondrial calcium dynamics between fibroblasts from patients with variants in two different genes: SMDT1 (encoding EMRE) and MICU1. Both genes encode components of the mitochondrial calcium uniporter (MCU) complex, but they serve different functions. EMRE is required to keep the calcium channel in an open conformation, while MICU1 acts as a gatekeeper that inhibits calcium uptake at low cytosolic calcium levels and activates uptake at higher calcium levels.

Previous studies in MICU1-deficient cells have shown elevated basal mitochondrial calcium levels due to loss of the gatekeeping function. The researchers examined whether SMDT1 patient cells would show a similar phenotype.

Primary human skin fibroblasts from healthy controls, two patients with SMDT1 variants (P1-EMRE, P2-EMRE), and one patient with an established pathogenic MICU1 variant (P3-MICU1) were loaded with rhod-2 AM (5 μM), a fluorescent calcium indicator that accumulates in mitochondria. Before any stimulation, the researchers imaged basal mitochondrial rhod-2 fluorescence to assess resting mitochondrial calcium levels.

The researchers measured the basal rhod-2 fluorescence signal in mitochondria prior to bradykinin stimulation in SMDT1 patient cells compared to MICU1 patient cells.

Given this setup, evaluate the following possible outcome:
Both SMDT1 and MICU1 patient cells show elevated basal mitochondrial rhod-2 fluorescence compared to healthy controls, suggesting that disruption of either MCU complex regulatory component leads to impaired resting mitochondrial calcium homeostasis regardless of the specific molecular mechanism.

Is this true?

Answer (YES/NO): NO